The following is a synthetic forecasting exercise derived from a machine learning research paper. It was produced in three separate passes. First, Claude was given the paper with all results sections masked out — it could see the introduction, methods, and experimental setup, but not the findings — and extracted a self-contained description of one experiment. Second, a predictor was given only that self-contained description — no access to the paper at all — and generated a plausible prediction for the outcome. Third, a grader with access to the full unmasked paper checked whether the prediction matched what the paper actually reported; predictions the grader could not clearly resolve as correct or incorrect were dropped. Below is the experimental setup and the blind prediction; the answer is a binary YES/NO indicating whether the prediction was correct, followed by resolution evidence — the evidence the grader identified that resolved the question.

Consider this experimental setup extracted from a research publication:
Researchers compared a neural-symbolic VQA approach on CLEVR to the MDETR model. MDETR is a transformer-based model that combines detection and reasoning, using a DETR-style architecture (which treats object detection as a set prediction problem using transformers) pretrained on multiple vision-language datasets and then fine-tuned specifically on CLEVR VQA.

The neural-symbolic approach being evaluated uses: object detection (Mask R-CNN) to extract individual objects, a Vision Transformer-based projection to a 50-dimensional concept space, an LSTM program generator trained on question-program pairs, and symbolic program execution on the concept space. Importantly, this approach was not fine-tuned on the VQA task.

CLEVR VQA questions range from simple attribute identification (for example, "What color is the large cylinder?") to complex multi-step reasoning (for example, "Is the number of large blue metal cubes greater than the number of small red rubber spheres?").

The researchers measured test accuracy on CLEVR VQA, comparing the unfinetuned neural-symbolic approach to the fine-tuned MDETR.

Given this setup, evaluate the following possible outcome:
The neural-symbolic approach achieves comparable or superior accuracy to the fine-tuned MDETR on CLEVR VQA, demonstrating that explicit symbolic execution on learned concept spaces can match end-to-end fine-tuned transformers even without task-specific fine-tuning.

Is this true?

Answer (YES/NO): NO